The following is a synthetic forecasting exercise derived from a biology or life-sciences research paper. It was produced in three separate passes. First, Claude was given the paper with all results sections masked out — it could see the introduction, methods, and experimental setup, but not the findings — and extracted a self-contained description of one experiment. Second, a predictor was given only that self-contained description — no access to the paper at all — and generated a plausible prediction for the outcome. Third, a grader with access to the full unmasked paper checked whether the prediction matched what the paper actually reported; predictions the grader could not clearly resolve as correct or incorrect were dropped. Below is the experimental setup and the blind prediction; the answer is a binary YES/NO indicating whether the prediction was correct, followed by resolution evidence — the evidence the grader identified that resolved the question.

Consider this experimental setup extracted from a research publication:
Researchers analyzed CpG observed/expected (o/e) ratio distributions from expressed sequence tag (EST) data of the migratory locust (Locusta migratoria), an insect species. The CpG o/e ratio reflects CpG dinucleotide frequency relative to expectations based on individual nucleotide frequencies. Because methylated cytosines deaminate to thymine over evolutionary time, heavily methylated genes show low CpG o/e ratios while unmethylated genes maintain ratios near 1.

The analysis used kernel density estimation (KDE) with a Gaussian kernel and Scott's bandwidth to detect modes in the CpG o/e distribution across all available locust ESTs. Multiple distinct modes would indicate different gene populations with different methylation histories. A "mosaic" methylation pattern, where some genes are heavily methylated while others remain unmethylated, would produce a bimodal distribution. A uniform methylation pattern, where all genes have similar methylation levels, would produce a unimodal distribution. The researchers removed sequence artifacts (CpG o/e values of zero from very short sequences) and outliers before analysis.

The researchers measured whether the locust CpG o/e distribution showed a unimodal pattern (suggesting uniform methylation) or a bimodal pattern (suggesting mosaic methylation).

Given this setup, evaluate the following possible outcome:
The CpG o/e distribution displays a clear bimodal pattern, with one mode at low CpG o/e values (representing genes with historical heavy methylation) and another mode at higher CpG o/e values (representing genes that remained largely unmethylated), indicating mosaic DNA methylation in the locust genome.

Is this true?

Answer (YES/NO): YES